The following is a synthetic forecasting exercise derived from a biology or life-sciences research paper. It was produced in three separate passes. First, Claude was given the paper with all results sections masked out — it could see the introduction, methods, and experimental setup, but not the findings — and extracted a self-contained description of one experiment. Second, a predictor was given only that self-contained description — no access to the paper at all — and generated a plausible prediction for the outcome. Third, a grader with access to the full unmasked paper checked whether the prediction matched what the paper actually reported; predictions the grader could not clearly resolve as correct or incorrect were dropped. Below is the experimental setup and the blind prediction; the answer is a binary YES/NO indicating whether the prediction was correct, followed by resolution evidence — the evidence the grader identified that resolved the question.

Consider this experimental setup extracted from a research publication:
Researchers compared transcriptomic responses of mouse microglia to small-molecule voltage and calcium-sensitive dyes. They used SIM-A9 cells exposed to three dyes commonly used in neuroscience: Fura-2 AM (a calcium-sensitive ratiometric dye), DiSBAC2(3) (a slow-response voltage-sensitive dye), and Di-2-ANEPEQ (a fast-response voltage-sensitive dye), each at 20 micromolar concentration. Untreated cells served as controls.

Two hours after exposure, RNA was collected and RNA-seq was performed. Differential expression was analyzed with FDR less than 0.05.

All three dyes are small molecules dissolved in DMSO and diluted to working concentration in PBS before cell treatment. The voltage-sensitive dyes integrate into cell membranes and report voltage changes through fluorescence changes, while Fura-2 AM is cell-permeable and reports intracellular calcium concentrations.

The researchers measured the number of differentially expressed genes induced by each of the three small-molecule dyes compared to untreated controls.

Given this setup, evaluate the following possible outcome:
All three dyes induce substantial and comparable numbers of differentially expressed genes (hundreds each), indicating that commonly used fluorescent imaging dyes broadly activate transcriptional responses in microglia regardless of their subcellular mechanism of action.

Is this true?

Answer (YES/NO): NO